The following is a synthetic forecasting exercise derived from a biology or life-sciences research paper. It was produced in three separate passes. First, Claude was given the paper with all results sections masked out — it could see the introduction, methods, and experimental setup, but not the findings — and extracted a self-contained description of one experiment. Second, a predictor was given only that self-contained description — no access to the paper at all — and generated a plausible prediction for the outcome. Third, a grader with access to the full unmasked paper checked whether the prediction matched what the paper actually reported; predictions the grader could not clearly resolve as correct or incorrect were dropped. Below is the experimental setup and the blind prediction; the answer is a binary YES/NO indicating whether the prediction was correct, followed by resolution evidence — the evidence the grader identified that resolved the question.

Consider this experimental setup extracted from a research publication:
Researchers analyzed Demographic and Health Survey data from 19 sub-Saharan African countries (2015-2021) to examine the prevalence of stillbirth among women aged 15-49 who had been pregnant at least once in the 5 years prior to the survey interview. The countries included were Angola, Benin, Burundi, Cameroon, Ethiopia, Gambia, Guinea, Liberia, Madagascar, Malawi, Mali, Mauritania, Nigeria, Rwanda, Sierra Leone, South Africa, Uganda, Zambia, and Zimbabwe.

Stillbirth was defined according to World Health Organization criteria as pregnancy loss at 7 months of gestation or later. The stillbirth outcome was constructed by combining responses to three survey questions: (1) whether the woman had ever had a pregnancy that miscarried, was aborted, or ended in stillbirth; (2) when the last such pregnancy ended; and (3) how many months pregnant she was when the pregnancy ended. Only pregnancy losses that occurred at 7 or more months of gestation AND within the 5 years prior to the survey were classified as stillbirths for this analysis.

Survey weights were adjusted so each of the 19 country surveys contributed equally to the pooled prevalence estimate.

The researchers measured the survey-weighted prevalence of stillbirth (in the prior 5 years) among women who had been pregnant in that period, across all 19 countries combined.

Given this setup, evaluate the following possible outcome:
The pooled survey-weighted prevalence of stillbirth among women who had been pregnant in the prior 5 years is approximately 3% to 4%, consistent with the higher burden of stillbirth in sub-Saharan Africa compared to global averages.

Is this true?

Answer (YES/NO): NO